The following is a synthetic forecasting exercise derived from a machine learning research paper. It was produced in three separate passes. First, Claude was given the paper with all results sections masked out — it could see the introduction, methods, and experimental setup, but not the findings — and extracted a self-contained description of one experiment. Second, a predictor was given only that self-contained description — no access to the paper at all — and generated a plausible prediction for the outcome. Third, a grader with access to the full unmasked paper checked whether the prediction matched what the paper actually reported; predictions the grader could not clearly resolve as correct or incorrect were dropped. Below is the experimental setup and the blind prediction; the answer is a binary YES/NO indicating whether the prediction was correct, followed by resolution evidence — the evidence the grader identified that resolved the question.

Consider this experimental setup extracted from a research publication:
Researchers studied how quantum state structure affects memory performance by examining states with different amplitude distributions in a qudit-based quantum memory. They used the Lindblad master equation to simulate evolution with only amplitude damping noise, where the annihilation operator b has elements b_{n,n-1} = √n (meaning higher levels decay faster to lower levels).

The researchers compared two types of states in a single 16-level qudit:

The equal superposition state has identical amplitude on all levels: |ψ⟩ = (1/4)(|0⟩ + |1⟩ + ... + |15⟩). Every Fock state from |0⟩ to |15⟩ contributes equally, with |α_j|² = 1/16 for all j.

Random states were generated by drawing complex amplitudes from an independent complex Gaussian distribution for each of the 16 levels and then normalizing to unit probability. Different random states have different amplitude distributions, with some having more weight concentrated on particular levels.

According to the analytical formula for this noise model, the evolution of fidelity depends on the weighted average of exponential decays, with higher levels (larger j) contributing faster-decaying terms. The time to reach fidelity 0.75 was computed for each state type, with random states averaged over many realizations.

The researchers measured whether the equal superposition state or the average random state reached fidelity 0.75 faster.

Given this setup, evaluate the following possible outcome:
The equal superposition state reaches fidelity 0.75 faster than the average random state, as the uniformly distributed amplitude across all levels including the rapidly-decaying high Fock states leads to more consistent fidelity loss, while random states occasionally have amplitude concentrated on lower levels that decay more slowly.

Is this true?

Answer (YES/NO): NO